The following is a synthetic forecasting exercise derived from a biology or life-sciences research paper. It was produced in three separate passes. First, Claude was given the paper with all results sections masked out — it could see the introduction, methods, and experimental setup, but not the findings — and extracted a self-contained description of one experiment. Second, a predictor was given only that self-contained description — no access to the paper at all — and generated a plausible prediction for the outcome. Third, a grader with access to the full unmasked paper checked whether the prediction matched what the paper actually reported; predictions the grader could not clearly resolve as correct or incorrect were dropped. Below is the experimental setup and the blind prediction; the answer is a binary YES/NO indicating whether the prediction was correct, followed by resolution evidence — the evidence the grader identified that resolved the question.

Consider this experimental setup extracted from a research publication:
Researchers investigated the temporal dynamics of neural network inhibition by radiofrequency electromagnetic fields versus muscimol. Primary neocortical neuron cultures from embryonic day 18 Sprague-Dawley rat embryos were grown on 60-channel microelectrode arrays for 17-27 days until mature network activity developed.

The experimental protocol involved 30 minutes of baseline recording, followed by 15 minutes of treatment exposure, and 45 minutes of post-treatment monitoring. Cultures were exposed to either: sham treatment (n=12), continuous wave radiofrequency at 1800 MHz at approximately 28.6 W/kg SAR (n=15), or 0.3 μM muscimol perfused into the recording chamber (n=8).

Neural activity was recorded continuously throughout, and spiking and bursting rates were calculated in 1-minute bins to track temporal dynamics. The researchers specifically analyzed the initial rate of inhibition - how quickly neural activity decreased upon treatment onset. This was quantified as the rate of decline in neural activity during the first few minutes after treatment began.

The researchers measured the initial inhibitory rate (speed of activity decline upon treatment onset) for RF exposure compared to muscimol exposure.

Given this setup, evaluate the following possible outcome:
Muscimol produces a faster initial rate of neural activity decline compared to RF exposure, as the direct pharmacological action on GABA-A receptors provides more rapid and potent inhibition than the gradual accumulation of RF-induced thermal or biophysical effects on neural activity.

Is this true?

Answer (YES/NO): NO